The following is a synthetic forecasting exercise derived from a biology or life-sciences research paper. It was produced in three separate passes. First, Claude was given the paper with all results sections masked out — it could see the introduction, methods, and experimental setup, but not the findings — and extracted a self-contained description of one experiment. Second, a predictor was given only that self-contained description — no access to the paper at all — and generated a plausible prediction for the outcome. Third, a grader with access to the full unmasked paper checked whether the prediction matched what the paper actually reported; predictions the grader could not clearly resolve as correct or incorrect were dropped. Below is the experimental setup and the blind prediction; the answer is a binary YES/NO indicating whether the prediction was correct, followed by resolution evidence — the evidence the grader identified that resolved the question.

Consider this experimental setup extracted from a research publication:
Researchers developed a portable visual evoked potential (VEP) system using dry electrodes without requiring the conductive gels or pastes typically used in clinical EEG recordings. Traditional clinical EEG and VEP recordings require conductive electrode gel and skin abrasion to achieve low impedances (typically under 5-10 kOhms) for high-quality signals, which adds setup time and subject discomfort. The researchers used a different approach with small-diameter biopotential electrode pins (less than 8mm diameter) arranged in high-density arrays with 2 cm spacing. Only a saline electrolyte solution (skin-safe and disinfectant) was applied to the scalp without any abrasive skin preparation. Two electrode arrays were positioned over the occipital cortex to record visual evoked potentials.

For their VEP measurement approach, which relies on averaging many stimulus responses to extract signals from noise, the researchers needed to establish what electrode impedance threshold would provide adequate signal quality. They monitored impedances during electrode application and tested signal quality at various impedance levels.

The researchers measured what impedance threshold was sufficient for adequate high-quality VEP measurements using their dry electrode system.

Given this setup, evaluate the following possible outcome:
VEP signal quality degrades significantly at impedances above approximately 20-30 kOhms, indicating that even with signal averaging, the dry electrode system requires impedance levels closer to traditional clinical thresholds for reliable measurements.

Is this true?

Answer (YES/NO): NO